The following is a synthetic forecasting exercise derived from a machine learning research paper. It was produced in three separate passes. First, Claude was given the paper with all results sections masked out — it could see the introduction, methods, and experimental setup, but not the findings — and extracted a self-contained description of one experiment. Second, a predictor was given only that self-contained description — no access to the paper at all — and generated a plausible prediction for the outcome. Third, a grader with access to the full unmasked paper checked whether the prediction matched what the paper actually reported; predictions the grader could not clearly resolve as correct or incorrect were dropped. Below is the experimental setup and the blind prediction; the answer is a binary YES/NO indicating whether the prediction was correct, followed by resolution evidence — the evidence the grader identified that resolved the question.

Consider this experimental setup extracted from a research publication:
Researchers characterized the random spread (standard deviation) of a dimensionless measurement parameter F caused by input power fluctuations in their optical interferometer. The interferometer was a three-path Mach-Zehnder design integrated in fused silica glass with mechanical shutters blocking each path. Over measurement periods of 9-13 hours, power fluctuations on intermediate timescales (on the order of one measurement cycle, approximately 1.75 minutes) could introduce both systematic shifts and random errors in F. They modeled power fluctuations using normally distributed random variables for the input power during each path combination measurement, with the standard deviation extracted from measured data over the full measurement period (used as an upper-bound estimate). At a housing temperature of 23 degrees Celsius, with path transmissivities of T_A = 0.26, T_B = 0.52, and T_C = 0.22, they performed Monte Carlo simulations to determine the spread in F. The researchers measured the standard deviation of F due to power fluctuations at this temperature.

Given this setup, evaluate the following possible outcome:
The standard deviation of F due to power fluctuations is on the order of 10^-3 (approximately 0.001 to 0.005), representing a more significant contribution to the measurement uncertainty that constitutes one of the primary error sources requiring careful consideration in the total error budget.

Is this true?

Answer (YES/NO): NO